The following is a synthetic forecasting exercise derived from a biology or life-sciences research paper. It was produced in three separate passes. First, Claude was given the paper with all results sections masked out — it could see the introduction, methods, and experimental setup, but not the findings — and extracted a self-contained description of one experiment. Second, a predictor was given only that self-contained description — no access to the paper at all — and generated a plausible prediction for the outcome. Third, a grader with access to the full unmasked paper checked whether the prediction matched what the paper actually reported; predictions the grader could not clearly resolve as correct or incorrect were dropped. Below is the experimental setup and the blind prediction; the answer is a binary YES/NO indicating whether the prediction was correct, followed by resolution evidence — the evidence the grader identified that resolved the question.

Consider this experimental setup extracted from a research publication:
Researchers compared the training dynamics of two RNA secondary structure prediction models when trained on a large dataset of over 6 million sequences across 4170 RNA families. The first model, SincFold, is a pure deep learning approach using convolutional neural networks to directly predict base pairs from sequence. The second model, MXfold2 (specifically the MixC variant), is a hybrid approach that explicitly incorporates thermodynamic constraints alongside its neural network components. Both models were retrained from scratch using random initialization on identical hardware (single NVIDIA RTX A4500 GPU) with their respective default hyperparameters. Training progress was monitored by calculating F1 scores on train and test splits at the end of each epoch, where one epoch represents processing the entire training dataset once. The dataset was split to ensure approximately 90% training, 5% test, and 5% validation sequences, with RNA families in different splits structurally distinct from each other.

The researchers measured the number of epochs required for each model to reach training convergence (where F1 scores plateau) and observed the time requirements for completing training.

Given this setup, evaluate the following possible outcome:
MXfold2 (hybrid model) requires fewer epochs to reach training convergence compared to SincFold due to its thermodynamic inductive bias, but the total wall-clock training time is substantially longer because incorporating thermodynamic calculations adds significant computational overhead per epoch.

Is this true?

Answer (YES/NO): NO